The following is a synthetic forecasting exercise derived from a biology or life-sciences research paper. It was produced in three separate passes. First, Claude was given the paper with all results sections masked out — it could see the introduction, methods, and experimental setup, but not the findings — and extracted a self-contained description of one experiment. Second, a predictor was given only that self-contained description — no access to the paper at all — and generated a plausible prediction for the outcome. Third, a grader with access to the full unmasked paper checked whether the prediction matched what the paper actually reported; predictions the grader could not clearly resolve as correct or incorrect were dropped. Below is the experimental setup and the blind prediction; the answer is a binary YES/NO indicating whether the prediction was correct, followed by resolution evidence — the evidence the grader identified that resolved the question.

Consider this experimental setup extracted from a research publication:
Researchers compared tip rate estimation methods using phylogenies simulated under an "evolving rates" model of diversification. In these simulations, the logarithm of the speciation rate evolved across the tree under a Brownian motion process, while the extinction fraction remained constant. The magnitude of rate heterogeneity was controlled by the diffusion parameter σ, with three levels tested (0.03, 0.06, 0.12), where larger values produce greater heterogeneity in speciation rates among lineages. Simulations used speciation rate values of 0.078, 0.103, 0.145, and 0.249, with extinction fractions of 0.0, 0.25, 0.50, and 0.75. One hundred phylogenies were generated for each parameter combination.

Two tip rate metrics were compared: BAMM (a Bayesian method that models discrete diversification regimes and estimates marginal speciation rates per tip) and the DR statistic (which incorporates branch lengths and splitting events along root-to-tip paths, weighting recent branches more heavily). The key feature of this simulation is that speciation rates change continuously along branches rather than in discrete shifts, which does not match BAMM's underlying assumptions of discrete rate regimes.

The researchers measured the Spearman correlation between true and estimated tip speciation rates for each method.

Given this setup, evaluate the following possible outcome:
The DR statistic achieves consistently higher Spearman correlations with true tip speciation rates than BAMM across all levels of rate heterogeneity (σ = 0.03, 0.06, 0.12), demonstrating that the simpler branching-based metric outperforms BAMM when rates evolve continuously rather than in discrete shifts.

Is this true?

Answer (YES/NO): NO